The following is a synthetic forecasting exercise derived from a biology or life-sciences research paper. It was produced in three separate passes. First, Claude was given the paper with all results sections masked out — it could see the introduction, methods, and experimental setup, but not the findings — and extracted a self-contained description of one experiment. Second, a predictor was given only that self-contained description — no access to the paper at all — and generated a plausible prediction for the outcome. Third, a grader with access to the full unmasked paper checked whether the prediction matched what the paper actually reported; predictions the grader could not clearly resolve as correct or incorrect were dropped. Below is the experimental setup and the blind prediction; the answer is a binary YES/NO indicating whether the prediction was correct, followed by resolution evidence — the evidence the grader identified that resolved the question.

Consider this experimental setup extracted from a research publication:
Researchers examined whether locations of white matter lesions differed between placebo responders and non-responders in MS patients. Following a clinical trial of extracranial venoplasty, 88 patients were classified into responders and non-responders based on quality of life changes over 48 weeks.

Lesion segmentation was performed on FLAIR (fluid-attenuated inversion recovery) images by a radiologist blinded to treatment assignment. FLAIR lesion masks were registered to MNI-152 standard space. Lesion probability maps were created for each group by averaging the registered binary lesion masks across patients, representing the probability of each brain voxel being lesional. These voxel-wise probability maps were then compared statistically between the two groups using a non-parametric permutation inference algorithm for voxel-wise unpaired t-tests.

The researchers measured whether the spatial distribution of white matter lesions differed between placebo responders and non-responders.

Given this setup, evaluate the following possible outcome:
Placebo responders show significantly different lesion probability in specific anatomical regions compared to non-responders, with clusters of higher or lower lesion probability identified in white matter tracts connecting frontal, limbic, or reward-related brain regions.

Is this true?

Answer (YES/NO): NO